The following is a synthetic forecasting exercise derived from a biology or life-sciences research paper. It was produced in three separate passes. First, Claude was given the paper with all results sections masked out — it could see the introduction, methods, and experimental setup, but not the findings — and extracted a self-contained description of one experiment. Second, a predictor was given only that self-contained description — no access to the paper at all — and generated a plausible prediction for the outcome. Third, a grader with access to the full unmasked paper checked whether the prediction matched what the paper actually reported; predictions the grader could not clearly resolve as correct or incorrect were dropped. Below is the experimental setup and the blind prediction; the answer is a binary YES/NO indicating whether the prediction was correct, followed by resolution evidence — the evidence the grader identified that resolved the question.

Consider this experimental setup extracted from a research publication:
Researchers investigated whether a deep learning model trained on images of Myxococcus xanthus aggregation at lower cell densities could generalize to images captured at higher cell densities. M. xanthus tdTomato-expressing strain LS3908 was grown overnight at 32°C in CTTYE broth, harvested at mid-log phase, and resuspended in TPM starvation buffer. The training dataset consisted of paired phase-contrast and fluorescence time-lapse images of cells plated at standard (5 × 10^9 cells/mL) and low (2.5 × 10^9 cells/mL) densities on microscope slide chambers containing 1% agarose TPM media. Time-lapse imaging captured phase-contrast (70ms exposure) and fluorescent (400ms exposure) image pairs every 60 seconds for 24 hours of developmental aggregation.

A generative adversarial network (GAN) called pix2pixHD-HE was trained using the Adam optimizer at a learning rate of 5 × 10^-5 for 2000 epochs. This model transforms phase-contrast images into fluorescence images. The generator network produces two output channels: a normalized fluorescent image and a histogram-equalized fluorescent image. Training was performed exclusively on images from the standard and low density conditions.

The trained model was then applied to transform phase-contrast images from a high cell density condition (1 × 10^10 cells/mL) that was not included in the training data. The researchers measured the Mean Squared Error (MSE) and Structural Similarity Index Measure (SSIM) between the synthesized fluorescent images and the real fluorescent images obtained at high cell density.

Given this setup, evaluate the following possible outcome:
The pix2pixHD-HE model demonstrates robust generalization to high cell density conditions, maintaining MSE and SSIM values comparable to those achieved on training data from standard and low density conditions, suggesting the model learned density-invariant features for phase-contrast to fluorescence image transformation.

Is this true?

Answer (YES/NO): NO